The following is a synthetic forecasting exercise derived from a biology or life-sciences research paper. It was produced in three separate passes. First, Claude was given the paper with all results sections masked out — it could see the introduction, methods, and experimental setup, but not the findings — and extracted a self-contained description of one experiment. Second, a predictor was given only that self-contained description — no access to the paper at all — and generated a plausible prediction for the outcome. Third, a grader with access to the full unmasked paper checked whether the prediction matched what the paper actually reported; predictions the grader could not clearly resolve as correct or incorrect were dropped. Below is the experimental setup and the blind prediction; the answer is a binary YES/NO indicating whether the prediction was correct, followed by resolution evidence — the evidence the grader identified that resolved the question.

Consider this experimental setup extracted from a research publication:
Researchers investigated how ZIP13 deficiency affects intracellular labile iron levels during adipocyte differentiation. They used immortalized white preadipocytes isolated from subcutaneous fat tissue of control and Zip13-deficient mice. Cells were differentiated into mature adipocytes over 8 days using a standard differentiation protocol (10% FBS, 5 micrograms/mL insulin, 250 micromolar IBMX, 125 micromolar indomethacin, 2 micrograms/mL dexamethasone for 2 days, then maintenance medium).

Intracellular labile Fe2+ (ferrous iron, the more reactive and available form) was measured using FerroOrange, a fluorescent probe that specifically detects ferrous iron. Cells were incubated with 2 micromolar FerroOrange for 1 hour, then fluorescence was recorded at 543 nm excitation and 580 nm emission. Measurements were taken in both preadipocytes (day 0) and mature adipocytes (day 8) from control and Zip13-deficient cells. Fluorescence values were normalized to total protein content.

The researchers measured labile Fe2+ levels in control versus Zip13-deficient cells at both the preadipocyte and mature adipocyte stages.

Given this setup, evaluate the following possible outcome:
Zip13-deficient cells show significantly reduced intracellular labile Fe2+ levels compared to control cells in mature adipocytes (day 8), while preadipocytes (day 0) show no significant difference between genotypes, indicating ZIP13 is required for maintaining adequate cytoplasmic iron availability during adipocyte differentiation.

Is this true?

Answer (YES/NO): NO